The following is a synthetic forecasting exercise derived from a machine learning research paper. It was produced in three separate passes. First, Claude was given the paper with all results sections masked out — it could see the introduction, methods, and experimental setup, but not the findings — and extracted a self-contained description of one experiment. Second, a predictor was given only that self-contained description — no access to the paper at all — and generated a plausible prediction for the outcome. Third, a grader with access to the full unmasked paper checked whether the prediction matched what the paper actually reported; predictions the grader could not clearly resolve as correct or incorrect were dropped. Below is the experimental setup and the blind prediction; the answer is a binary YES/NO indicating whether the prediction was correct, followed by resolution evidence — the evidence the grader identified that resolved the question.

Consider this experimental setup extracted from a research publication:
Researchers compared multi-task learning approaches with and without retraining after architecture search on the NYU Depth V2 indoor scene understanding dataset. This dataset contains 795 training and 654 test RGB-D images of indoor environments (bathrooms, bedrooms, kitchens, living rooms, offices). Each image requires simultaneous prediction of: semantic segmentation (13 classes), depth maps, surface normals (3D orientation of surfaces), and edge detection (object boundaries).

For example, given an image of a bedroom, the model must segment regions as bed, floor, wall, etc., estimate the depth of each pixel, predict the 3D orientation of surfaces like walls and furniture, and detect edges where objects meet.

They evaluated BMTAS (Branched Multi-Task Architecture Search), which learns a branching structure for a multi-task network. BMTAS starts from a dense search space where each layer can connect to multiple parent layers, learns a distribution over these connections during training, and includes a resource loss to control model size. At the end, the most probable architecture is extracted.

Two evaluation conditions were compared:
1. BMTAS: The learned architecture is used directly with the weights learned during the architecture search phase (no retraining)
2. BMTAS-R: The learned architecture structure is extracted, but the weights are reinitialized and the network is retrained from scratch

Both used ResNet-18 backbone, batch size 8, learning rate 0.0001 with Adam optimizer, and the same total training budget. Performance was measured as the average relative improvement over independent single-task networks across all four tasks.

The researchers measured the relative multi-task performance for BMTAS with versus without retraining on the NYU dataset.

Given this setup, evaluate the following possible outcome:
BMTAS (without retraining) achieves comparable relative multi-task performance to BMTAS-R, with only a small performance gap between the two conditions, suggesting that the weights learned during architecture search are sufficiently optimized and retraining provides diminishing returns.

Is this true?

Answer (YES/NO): NO